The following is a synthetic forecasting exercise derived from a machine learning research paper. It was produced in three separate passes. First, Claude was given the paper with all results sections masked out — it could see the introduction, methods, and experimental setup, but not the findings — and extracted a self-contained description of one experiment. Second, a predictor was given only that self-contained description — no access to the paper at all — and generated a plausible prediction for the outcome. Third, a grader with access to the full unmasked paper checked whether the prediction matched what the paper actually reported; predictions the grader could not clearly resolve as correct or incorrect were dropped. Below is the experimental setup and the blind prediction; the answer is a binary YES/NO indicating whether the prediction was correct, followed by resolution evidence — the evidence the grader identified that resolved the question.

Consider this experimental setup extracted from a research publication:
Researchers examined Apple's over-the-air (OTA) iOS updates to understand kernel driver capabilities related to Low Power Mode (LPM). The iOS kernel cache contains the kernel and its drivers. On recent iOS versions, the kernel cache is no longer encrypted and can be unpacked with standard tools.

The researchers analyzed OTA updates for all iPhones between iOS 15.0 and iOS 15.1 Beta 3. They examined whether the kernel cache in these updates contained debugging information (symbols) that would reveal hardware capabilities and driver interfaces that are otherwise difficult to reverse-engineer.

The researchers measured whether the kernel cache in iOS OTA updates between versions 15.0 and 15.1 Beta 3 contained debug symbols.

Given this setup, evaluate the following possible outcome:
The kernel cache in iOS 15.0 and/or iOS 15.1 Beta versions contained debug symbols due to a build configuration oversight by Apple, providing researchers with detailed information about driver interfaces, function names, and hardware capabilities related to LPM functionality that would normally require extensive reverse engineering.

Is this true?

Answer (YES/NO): YES